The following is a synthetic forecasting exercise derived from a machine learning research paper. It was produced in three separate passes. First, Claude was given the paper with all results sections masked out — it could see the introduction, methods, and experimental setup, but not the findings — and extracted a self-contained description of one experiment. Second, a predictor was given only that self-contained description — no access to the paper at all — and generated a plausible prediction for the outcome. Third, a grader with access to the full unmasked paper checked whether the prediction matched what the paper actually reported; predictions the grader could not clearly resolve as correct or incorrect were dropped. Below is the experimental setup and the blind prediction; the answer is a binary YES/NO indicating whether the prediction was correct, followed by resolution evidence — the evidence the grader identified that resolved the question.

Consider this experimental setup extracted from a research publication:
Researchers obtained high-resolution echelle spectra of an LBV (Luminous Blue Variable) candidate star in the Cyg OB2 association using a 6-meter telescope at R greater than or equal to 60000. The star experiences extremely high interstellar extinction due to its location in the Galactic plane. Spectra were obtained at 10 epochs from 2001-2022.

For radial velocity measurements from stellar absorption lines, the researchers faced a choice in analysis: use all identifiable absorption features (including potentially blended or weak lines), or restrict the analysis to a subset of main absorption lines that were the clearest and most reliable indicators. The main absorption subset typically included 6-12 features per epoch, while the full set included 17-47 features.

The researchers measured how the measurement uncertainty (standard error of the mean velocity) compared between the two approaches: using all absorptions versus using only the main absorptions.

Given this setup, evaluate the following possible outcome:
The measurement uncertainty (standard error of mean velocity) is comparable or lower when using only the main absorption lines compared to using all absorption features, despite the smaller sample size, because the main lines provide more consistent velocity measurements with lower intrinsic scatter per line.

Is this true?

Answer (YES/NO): NO